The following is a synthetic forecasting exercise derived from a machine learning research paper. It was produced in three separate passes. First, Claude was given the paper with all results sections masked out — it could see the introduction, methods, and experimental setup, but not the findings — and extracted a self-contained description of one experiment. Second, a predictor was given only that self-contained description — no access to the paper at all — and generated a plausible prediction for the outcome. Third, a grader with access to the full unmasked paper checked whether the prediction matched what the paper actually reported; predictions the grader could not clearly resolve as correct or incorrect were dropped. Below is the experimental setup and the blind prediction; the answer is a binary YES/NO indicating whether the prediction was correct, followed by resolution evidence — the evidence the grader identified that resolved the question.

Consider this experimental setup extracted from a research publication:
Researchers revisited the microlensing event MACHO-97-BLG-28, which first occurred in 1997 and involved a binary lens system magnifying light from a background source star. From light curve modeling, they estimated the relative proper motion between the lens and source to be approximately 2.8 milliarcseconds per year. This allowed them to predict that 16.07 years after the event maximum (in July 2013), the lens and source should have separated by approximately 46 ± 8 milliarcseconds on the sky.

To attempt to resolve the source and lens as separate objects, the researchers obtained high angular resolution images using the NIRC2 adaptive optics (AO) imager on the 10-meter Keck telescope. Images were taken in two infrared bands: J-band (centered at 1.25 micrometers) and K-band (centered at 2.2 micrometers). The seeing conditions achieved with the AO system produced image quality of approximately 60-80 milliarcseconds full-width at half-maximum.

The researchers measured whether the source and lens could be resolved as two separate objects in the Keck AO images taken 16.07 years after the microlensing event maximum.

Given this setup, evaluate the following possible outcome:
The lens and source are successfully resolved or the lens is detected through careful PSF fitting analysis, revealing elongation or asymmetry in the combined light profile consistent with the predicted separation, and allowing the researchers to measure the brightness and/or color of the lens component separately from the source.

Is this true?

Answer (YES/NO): NO